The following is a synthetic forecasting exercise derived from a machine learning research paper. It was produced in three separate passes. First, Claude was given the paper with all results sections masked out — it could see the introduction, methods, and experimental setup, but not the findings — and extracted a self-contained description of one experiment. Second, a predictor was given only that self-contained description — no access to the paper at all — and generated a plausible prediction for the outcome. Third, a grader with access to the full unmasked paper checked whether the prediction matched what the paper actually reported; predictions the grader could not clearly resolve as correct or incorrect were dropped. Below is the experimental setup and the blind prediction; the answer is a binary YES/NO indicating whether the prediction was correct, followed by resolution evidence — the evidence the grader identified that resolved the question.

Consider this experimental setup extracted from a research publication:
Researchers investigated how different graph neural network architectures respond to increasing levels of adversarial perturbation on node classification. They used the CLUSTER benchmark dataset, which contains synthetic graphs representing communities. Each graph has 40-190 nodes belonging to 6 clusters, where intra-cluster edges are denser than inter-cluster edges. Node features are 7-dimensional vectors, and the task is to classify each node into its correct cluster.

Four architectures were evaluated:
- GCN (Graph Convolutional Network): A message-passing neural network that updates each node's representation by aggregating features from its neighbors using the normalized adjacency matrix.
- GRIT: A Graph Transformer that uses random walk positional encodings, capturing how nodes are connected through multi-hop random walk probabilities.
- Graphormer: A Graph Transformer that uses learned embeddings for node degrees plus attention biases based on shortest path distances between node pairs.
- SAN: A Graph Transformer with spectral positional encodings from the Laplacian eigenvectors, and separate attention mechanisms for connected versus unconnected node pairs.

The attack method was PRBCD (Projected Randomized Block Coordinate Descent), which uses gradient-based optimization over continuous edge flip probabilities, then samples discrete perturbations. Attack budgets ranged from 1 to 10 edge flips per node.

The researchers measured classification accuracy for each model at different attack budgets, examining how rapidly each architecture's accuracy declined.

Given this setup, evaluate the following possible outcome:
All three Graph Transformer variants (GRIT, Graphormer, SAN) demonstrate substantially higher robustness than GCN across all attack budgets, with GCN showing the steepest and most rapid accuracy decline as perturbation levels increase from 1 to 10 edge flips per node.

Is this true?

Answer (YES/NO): NO